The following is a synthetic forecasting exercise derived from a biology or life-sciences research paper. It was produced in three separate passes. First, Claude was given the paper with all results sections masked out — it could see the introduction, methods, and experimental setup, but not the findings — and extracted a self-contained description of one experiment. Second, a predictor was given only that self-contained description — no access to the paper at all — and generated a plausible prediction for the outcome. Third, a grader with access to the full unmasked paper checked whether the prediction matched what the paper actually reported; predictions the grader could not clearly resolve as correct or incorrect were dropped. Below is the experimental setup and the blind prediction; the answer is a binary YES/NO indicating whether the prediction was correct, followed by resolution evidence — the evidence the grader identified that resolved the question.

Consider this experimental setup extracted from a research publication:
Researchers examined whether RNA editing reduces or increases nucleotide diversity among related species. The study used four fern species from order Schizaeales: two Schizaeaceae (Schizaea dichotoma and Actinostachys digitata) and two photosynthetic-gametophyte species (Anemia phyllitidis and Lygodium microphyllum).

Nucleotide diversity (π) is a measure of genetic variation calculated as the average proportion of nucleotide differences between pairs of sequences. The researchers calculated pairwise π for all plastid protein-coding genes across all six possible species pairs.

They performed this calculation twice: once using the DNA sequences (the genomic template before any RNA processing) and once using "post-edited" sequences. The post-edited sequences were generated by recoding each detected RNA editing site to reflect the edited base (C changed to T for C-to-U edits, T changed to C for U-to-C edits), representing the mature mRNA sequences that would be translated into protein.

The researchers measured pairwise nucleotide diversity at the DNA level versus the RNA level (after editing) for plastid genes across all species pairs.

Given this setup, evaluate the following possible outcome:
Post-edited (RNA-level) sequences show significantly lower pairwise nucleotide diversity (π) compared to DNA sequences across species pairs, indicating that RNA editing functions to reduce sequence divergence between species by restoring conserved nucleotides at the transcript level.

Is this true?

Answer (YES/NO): YES